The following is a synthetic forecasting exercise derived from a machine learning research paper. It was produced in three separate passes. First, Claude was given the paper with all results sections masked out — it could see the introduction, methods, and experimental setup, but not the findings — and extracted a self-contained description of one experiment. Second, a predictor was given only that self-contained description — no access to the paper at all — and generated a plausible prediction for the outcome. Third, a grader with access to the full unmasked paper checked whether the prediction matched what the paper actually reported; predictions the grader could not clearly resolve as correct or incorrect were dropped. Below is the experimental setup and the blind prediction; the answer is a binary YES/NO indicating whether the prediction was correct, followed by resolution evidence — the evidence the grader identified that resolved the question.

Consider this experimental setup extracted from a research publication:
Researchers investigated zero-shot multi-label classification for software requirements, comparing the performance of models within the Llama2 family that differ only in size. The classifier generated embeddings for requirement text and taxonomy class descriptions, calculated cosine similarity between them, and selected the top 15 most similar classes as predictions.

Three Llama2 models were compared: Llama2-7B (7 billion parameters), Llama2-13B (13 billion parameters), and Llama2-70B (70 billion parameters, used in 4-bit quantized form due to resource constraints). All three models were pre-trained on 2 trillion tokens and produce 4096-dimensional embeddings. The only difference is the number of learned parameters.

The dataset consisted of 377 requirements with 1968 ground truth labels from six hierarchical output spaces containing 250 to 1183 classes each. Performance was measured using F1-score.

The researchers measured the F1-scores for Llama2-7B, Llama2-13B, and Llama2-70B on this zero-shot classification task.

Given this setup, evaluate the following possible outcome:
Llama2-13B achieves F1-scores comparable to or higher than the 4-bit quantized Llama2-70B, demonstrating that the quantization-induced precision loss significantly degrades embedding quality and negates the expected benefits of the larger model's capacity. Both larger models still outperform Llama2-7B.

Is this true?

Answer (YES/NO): NO